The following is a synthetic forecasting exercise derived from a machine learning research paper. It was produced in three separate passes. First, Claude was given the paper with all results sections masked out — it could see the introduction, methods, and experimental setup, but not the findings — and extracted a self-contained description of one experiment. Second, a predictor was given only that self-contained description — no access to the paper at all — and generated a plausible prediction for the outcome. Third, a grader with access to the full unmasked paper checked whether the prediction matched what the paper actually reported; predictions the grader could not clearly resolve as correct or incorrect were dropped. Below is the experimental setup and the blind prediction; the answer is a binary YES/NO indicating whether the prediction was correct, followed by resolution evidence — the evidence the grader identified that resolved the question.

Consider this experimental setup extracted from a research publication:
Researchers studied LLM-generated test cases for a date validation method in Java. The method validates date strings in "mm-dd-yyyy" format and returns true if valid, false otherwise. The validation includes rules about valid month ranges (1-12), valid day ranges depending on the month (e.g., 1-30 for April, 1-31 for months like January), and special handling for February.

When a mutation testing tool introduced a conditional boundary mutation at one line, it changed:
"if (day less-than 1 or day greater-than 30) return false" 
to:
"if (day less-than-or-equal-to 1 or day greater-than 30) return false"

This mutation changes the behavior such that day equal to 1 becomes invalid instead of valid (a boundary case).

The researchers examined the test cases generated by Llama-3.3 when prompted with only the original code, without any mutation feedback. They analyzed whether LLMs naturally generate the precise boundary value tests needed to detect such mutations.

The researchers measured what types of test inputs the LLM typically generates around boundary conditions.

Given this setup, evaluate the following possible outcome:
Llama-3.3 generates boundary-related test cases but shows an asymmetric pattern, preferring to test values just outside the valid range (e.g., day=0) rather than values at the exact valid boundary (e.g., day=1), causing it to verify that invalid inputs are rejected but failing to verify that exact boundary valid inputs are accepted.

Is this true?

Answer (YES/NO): YES